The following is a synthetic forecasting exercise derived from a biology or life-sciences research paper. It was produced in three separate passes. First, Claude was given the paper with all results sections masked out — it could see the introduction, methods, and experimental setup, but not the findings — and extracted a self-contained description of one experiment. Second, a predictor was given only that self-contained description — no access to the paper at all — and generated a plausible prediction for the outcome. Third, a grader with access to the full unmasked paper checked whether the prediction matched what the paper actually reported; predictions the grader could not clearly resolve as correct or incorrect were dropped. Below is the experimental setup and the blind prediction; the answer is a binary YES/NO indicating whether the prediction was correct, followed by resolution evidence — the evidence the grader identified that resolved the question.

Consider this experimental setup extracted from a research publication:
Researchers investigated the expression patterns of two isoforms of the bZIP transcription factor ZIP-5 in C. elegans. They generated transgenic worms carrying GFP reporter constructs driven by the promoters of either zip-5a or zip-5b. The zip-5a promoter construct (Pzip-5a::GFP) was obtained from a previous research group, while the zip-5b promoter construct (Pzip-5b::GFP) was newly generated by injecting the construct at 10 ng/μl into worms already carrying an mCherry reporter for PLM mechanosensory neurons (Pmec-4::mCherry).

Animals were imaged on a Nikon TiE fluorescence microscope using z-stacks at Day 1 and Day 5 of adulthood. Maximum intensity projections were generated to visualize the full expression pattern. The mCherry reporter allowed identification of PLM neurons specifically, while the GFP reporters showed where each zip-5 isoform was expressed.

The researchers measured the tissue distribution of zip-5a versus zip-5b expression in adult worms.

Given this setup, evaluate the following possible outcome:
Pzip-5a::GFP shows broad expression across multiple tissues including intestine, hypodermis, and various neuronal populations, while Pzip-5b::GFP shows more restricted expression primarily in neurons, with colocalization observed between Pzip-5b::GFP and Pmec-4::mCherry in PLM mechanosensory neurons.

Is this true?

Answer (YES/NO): NO